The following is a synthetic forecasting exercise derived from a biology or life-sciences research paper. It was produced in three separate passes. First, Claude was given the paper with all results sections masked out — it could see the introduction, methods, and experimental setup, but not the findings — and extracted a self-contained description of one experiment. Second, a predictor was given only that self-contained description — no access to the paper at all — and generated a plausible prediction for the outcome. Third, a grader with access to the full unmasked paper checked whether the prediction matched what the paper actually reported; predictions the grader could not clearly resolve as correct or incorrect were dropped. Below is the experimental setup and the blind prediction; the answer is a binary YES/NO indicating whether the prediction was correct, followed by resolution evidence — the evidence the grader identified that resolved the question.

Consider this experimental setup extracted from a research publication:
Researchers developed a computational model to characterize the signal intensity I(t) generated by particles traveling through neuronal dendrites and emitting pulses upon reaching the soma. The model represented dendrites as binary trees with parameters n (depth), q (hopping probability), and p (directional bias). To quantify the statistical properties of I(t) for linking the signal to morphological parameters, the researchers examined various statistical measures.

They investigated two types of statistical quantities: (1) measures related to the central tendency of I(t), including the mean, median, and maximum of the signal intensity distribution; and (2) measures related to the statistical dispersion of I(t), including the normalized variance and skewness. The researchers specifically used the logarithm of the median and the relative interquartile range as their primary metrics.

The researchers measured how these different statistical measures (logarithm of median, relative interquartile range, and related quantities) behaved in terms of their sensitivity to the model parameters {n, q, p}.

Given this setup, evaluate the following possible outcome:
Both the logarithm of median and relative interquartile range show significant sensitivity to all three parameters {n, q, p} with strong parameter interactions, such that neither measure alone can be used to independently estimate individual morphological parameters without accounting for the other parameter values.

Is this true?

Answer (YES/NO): YES